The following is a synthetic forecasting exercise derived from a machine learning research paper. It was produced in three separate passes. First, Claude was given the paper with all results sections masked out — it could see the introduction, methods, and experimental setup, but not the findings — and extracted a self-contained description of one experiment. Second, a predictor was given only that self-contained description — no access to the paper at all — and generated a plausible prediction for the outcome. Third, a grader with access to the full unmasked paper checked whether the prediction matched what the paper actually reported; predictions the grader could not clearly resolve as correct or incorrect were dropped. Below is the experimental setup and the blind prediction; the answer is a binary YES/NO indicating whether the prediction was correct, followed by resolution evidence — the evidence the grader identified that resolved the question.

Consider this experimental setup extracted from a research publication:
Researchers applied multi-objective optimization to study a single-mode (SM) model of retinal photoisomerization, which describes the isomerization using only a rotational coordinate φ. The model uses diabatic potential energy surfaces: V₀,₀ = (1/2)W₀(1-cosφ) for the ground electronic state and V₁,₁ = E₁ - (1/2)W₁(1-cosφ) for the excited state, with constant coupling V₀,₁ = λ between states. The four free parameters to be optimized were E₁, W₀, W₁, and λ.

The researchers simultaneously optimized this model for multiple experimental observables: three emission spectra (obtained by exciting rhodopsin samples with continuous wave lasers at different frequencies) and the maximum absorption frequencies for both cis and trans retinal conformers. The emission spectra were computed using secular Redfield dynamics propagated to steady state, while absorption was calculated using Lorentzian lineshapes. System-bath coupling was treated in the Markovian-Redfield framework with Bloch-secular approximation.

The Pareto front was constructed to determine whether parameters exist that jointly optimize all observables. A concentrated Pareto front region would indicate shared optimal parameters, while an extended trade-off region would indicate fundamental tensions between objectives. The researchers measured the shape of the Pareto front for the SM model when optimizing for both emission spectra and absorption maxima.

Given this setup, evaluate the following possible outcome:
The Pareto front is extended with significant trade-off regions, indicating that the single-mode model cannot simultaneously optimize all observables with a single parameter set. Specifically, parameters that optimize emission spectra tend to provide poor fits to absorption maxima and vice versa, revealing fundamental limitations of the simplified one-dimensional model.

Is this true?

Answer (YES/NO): YES